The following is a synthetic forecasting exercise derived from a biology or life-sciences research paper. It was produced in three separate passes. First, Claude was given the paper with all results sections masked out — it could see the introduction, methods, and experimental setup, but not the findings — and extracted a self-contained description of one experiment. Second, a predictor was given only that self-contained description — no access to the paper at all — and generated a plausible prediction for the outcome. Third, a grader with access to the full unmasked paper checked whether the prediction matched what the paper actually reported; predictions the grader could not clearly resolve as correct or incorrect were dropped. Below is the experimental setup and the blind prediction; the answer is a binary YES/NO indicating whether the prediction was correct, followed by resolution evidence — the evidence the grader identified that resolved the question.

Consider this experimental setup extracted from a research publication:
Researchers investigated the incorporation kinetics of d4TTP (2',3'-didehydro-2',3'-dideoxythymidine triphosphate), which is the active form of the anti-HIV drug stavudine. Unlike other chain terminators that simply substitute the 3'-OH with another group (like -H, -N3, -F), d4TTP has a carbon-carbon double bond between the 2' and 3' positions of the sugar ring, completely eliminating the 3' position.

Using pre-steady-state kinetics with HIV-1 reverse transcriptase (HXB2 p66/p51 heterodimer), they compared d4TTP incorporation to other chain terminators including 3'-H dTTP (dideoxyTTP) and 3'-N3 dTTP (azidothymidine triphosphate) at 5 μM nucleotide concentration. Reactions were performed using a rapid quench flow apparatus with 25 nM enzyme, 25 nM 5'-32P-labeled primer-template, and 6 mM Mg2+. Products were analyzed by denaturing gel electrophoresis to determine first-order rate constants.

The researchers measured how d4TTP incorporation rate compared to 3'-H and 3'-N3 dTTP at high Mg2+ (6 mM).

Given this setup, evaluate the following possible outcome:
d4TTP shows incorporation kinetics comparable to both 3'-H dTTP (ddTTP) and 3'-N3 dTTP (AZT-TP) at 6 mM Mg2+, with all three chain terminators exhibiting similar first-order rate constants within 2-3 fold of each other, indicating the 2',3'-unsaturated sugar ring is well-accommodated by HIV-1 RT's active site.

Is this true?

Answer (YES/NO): YES